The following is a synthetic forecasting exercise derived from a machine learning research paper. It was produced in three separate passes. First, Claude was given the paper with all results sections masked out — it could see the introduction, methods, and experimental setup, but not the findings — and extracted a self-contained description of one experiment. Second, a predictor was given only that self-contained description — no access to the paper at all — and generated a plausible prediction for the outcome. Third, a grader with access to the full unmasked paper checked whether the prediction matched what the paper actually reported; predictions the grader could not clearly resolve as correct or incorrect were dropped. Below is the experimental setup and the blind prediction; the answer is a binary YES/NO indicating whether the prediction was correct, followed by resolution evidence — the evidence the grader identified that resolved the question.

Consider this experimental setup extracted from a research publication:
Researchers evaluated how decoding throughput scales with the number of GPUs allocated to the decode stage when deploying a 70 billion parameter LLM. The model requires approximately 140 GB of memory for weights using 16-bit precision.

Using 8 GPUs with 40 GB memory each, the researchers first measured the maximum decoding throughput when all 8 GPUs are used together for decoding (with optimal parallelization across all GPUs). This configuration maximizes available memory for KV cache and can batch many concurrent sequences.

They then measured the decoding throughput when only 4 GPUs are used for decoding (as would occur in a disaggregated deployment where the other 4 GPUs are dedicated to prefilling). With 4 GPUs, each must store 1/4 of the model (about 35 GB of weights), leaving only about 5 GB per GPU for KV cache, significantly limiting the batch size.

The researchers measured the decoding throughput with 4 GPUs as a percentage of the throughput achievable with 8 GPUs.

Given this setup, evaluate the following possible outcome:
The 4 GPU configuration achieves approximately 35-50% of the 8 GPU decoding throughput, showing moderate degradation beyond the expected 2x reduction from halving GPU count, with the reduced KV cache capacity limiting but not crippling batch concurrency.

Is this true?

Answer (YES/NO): NO